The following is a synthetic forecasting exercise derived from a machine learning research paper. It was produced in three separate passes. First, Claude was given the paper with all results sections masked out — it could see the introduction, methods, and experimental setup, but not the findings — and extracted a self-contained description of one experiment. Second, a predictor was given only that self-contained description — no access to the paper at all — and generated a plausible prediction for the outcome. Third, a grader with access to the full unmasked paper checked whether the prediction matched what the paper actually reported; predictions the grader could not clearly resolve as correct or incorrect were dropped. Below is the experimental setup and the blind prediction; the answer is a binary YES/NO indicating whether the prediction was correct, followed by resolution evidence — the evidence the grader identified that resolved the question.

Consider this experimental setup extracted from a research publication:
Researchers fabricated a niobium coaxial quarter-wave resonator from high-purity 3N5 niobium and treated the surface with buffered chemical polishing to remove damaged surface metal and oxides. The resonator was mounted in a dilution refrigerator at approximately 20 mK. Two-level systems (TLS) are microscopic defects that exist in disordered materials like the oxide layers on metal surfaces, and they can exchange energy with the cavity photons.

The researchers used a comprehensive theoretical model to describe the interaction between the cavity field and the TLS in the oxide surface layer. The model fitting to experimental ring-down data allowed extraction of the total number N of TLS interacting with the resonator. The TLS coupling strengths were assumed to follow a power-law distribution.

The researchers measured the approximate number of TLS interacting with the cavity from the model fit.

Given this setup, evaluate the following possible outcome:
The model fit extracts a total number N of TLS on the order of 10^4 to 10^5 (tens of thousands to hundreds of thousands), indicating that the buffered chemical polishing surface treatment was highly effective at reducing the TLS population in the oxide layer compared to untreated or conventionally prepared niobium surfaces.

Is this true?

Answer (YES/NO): NO